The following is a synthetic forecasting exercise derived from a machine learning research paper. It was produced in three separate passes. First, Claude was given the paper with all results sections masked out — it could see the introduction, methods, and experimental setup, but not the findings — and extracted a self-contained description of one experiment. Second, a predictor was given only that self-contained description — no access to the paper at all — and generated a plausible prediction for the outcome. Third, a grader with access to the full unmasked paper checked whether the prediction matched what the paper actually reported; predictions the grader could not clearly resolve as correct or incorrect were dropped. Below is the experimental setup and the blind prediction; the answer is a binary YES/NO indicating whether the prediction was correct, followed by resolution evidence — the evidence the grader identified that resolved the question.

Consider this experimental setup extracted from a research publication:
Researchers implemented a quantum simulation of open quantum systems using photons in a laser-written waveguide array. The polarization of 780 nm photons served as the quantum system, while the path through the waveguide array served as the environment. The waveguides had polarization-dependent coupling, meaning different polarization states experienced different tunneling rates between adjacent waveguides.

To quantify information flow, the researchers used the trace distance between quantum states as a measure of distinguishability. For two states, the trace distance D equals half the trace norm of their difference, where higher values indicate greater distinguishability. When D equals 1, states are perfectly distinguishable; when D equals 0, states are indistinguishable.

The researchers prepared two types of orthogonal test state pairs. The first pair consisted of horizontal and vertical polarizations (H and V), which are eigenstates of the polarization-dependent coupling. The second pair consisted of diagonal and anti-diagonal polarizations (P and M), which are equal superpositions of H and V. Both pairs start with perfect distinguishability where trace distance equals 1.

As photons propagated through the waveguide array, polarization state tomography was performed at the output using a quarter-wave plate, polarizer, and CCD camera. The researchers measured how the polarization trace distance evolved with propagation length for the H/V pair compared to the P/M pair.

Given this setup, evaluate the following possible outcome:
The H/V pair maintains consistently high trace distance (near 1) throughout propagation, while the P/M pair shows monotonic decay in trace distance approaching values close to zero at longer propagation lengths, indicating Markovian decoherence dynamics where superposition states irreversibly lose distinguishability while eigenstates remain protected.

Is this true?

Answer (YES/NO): NO